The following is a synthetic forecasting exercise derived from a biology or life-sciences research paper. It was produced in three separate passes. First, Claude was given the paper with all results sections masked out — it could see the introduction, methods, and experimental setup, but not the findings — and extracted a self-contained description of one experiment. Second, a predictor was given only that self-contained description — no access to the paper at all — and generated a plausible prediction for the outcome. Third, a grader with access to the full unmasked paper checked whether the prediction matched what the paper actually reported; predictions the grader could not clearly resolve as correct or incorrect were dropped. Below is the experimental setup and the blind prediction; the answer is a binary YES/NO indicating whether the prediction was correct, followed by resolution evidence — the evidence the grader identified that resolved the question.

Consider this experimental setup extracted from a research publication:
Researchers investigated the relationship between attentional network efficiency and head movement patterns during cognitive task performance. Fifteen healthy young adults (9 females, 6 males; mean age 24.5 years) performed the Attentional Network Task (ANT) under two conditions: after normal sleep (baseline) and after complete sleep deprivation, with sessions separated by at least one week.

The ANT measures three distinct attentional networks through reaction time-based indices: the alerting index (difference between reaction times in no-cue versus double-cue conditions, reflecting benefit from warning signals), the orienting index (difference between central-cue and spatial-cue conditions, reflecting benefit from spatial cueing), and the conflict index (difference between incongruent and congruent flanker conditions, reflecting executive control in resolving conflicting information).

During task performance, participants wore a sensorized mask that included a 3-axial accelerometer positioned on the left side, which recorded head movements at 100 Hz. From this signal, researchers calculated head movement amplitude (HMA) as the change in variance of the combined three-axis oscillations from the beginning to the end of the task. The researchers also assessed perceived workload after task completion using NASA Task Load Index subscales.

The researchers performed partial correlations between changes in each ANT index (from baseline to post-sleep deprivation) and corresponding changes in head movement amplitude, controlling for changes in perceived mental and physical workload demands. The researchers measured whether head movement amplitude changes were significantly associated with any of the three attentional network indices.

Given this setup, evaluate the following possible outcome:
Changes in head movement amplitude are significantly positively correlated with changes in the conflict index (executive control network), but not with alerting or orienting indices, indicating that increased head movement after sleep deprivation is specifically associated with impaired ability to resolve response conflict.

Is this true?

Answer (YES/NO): NO